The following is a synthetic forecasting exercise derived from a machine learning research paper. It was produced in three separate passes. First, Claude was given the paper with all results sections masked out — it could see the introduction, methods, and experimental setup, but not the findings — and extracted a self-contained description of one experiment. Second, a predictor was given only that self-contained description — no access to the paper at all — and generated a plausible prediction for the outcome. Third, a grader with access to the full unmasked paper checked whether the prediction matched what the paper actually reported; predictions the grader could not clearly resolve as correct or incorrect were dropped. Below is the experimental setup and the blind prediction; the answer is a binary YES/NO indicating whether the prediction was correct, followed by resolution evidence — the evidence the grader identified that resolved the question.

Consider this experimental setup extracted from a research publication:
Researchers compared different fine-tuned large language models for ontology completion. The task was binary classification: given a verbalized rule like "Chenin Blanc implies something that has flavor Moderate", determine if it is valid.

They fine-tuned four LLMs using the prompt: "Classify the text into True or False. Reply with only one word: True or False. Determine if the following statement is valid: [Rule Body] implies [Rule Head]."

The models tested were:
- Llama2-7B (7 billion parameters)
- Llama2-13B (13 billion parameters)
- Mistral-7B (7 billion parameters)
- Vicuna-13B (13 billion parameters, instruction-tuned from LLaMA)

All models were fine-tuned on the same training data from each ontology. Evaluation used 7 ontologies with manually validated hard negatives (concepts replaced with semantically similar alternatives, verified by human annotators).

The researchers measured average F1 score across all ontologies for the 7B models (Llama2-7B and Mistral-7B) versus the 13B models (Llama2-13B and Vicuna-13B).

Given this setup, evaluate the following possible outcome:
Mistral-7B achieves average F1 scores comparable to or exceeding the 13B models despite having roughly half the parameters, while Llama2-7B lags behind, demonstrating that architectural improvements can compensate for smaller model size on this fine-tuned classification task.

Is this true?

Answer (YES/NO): YES